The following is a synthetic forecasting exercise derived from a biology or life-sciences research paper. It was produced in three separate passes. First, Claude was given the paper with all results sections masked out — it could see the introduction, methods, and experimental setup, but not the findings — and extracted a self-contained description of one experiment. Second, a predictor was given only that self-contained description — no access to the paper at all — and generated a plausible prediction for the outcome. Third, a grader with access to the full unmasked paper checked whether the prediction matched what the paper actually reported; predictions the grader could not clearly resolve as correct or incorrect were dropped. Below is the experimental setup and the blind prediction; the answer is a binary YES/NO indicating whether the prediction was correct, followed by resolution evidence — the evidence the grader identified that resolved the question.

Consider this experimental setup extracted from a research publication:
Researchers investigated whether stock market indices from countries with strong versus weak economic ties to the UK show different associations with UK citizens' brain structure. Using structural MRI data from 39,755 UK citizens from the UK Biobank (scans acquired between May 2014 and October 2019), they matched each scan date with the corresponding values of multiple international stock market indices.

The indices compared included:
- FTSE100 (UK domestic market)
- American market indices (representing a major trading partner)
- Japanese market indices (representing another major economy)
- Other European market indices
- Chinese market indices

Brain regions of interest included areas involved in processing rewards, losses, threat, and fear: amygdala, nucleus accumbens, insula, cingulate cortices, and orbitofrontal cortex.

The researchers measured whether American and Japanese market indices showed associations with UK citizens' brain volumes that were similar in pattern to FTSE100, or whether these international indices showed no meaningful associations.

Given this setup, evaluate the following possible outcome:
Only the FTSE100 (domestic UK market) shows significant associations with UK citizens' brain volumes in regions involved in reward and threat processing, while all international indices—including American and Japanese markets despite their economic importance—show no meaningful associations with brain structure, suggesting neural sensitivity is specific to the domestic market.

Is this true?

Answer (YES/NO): NO